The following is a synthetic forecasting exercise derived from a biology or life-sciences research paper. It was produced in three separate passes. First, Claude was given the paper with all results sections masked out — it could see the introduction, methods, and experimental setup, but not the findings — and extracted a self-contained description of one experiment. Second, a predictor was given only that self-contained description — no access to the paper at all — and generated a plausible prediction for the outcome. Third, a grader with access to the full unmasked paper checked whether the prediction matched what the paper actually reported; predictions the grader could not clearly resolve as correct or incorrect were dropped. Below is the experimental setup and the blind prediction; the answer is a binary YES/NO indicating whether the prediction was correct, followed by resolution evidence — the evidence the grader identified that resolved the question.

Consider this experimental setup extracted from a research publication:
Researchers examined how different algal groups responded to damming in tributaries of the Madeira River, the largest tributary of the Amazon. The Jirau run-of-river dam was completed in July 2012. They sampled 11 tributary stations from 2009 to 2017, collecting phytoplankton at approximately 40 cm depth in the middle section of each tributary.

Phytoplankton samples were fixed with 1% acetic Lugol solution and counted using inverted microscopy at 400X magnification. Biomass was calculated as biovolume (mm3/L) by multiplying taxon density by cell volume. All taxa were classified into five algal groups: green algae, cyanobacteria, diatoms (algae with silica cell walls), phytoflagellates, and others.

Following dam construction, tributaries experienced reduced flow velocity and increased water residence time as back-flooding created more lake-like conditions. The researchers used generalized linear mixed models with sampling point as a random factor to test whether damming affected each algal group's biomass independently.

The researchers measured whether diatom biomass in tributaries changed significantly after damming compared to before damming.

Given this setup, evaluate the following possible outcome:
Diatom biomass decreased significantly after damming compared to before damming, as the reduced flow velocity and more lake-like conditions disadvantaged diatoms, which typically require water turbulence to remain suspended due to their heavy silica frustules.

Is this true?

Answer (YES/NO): NO